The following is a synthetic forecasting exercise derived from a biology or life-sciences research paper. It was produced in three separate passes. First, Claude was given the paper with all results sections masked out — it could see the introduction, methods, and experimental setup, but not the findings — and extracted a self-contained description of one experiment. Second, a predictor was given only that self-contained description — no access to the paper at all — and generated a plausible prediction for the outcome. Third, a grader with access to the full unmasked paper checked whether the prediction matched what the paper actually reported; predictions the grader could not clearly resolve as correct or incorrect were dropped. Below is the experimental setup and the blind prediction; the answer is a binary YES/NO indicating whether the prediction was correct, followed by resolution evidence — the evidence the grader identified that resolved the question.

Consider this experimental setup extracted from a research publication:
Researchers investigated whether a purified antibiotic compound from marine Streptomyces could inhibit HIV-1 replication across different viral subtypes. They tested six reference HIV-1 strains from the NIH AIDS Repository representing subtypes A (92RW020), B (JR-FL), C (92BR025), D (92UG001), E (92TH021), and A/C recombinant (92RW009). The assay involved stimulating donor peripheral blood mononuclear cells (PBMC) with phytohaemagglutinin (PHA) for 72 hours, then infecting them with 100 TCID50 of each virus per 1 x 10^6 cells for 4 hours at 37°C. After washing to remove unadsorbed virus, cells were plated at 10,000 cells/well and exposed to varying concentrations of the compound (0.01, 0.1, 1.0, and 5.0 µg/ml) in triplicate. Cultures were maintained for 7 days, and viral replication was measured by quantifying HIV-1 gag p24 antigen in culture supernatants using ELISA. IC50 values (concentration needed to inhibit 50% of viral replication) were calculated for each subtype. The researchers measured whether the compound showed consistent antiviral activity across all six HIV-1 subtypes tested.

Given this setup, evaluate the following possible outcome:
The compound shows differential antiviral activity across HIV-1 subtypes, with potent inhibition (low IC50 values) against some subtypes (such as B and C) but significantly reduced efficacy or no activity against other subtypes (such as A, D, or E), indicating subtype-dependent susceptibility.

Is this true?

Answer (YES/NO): NO